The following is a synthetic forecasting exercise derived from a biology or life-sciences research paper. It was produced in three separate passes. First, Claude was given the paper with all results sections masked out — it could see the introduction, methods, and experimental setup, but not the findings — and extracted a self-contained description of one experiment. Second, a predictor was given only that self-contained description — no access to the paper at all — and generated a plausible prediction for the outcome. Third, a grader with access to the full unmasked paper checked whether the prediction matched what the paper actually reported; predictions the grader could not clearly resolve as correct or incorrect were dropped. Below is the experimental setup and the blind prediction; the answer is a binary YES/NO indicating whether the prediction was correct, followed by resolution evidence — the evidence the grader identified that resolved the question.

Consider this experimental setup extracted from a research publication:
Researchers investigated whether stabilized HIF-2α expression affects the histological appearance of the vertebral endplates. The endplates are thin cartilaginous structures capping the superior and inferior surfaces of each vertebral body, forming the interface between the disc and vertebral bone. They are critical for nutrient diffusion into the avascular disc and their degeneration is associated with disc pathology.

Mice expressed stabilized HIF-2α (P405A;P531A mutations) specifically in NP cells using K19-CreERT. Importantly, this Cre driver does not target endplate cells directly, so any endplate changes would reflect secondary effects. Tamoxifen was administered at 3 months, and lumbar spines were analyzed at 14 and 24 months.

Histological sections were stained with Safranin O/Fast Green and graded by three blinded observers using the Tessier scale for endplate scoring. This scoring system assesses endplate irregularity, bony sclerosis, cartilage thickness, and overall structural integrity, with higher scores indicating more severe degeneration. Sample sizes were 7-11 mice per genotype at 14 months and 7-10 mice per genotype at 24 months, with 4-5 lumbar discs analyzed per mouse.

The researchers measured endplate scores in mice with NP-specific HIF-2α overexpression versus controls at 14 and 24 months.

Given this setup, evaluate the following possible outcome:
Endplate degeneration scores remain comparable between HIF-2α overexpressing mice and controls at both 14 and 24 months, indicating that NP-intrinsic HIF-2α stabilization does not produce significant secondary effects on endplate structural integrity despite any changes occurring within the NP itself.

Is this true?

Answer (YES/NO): YES